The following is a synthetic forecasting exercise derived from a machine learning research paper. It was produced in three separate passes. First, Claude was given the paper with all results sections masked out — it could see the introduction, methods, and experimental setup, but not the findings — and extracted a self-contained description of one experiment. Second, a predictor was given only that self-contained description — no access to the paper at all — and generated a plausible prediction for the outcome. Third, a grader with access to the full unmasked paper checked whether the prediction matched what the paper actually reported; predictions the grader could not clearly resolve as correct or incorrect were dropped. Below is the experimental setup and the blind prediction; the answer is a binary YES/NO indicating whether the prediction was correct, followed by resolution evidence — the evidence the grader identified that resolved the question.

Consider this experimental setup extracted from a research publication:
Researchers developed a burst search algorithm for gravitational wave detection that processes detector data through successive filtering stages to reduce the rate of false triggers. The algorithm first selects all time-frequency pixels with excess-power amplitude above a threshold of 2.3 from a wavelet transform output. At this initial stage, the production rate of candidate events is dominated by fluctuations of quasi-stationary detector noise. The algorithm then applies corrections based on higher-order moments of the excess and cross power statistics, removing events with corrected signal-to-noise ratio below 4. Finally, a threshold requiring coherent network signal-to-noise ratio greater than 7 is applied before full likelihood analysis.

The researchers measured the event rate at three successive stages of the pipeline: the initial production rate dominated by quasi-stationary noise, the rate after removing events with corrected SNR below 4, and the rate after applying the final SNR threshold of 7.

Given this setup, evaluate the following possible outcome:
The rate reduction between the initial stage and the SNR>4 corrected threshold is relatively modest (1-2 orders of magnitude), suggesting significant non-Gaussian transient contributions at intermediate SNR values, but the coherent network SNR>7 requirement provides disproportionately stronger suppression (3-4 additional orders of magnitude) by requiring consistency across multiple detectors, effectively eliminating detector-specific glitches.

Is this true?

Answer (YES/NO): NO